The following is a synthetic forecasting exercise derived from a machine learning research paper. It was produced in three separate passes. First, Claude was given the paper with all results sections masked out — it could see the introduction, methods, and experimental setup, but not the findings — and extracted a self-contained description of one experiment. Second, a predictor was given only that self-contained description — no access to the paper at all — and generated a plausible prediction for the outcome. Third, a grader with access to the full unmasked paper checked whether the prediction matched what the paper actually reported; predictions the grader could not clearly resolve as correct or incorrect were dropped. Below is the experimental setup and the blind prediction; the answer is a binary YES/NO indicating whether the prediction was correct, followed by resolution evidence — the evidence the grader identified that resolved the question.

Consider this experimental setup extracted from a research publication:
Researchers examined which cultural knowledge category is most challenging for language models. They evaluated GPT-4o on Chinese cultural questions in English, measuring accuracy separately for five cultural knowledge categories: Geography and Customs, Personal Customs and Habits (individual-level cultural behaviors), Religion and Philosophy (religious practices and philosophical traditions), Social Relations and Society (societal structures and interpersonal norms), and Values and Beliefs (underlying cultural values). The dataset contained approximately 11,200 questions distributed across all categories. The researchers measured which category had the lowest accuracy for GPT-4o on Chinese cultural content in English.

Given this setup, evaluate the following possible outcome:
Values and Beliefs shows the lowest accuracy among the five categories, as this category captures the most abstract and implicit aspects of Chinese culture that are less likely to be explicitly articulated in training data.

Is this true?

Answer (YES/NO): NO